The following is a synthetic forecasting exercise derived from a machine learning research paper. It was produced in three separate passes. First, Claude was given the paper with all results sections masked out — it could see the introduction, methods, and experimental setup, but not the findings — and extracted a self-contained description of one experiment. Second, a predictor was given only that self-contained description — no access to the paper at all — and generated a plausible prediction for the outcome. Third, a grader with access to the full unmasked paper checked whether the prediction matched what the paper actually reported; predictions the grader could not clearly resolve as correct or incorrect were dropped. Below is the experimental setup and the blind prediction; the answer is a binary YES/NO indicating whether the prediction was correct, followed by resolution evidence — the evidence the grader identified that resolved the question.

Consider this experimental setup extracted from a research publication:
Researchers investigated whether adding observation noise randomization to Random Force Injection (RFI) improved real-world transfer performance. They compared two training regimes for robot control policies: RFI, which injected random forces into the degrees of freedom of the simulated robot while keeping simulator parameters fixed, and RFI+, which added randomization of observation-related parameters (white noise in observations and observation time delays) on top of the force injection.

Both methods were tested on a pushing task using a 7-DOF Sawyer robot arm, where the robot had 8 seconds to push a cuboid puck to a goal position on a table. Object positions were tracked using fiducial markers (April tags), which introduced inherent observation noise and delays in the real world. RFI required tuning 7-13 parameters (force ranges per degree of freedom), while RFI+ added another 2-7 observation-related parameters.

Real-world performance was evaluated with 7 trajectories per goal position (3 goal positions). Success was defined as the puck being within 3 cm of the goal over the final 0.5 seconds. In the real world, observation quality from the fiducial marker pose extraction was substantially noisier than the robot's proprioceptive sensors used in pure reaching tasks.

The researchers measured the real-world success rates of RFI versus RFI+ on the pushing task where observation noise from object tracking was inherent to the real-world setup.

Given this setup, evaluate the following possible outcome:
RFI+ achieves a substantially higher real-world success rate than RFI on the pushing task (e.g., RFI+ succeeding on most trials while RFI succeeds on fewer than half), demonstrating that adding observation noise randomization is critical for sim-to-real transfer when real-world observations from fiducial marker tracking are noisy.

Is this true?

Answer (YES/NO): NO